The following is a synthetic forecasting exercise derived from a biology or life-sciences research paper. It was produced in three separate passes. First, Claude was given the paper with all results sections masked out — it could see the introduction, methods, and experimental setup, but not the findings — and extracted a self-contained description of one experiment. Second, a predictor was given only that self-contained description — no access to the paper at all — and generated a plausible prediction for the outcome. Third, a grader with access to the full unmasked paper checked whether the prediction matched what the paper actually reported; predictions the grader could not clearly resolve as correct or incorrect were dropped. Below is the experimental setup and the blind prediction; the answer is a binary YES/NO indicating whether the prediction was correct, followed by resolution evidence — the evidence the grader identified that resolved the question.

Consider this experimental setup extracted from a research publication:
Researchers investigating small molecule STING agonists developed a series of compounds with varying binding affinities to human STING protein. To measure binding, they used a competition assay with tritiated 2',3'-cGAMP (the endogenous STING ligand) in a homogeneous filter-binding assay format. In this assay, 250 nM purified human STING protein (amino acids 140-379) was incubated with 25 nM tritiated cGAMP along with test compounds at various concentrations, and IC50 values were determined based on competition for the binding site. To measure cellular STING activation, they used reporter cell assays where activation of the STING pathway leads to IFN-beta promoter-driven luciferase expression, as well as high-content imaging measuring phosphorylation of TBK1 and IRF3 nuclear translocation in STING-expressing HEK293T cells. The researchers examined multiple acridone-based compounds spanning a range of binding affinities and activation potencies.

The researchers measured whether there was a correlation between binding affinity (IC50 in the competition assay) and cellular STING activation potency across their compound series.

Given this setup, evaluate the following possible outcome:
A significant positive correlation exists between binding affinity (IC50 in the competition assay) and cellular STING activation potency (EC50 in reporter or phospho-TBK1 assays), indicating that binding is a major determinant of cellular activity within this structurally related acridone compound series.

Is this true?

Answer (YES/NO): NO